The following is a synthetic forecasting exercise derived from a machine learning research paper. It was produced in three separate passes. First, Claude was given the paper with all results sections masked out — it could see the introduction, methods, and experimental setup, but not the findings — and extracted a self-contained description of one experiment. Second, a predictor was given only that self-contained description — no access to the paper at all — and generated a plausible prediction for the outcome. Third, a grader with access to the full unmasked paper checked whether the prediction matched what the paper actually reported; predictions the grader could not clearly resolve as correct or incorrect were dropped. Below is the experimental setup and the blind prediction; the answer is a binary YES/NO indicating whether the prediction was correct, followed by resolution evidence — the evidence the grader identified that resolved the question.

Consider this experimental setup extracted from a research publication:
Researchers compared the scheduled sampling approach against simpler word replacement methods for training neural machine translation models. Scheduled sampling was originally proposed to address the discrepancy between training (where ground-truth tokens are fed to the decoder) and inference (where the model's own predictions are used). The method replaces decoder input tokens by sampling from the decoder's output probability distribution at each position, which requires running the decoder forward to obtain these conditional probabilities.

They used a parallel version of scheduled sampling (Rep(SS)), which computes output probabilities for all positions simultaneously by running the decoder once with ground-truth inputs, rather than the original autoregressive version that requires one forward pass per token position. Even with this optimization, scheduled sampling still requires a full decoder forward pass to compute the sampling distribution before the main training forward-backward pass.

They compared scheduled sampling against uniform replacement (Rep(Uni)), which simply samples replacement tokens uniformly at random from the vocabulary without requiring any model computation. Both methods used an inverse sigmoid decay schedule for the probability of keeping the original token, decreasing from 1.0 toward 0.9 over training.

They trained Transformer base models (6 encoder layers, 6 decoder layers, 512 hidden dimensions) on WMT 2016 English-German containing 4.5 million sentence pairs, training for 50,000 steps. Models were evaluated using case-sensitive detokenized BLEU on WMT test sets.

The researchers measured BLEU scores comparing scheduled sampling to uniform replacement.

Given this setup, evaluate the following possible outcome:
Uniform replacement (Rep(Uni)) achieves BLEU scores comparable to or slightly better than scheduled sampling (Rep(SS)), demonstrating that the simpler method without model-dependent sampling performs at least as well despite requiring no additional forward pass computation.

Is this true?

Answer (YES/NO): YES